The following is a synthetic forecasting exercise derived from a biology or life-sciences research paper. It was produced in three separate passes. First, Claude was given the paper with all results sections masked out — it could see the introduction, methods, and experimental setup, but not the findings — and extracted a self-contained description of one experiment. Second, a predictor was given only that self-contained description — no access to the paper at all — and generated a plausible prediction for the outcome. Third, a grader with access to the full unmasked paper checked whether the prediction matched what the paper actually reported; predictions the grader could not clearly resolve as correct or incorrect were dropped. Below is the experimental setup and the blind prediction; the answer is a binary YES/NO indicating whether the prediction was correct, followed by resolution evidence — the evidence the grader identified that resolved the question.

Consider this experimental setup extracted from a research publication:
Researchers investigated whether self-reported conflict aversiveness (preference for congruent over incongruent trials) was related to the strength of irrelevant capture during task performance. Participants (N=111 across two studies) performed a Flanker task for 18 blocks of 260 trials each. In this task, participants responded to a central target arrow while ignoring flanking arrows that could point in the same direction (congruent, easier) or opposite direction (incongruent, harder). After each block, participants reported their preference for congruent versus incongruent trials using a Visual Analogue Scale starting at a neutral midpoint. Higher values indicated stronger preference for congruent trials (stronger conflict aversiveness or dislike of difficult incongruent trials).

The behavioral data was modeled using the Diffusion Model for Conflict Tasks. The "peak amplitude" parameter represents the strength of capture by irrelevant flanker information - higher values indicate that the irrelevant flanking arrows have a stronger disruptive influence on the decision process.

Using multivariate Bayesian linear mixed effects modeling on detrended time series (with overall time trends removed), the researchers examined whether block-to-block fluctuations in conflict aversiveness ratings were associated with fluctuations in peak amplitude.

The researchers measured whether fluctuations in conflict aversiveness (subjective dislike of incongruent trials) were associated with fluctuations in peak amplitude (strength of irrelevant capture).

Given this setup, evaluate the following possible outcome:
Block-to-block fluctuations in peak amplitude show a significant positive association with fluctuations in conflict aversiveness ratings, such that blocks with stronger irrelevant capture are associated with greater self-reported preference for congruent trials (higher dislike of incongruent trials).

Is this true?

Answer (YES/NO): YES